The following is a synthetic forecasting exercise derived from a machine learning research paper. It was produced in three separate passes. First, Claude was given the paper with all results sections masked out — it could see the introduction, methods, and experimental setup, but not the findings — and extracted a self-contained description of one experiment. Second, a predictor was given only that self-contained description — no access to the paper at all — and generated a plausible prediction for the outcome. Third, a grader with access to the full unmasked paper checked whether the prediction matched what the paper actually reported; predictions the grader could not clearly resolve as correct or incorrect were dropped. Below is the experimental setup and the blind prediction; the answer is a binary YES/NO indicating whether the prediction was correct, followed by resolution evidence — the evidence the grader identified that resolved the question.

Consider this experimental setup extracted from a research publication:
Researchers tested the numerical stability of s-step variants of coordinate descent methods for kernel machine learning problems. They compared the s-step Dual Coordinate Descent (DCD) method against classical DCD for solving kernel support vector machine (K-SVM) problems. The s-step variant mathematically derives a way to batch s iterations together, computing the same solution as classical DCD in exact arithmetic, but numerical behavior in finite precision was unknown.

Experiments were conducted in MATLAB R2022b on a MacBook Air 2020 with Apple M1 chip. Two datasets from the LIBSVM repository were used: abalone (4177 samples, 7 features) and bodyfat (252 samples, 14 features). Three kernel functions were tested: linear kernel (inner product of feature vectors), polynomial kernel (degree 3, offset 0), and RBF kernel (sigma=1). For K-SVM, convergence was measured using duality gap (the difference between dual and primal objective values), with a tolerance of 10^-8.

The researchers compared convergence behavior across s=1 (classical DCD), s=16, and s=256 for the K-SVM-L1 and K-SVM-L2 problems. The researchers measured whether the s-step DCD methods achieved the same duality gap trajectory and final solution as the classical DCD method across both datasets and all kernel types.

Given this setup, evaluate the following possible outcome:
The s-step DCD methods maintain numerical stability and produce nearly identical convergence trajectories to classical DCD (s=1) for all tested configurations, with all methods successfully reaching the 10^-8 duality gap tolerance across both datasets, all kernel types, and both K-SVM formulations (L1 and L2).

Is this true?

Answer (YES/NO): YES